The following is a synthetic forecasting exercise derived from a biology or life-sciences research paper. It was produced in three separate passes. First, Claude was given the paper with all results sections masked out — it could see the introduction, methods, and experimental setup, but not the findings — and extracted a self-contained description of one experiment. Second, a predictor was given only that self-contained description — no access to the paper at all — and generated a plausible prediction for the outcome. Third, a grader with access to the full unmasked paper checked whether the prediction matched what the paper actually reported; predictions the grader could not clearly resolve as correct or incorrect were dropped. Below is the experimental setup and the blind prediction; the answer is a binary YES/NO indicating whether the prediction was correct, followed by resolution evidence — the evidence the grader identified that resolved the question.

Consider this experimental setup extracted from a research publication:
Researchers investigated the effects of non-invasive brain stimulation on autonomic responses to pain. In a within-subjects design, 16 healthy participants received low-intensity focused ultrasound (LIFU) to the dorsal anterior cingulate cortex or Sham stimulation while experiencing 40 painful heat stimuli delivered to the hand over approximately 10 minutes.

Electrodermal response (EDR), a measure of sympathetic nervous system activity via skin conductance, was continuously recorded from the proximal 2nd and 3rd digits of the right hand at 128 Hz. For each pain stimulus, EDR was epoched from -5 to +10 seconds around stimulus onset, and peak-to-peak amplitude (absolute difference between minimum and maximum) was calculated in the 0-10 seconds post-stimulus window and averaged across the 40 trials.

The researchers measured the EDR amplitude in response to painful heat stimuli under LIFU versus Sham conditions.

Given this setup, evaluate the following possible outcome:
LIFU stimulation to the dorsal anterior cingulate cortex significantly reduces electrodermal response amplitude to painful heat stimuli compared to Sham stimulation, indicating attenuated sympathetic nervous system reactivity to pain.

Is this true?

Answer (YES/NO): NO